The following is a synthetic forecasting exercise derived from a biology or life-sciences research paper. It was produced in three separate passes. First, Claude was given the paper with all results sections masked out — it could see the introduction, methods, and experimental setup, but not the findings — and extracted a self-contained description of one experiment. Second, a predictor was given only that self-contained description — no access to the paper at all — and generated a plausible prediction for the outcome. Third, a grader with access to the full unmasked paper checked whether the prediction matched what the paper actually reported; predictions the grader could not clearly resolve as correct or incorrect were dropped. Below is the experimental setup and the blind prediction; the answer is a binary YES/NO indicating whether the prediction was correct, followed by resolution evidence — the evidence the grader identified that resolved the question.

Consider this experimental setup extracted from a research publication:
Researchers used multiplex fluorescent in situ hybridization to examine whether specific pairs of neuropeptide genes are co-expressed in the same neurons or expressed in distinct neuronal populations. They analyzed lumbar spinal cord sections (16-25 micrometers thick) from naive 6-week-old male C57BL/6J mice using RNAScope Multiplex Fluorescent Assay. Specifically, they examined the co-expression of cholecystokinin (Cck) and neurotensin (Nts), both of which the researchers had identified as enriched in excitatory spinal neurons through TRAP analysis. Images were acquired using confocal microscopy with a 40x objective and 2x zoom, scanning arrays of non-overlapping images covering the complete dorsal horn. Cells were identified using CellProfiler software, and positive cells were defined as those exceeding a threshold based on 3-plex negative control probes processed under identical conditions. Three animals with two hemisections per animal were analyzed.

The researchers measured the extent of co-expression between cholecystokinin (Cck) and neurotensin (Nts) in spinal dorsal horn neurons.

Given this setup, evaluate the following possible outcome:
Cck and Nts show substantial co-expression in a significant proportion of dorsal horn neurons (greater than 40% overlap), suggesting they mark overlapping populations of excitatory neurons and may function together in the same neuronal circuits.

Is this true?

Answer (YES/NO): NO